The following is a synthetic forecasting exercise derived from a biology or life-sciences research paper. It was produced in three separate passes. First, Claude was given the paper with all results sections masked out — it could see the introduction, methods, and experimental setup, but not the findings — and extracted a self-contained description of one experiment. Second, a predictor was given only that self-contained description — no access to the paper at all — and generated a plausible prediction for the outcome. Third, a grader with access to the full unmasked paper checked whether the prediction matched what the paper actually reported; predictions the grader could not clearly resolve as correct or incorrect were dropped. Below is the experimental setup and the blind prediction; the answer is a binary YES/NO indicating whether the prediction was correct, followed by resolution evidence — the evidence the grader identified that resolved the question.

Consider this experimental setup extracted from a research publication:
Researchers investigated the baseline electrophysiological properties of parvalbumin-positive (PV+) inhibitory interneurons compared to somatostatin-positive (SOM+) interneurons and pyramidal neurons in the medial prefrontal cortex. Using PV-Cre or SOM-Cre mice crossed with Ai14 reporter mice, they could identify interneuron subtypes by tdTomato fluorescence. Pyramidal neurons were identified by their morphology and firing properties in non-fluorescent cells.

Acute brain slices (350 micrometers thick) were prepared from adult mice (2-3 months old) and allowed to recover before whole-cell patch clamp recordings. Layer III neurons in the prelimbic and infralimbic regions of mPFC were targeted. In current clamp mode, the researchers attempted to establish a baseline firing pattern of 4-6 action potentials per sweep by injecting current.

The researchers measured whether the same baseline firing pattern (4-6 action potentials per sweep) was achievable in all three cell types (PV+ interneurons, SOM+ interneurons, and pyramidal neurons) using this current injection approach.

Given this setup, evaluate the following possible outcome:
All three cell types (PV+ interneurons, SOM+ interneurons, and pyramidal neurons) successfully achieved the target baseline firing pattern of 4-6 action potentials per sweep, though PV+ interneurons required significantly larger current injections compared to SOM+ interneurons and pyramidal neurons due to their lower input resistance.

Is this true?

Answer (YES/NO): NO